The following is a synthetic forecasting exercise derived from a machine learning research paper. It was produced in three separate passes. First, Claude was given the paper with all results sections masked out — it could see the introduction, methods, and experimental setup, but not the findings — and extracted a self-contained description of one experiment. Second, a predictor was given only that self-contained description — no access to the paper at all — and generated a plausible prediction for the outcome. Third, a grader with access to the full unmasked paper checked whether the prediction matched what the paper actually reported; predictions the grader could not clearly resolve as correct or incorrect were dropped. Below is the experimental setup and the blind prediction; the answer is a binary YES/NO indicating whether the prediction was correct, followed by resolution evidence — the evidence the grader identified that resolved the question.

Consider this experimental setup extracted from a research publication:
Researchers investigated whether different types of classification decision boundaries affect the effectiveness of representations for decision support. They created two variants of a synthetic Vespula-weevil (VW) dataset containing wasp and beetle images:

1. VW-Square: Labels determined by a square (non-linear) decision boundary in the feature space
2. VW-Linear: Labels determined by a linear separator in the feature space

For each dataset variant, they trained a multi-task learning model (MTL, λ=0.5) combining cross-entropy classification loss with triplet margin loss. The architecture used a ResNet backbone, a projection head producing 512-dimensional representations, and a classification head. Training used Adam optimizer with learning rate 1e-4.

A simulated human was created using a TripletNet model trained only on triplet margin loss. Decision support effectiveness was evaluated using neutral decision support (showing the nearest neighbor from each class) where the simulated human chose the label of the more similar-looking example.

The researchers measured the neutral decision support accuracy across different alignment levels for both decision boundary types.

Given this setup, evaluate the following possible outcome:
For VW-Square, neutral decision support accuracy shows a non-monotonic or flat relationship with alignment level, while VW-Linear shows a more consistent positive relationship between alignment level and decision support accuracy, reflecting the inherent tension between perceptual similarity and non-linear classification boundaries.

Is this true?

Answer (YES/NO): NO